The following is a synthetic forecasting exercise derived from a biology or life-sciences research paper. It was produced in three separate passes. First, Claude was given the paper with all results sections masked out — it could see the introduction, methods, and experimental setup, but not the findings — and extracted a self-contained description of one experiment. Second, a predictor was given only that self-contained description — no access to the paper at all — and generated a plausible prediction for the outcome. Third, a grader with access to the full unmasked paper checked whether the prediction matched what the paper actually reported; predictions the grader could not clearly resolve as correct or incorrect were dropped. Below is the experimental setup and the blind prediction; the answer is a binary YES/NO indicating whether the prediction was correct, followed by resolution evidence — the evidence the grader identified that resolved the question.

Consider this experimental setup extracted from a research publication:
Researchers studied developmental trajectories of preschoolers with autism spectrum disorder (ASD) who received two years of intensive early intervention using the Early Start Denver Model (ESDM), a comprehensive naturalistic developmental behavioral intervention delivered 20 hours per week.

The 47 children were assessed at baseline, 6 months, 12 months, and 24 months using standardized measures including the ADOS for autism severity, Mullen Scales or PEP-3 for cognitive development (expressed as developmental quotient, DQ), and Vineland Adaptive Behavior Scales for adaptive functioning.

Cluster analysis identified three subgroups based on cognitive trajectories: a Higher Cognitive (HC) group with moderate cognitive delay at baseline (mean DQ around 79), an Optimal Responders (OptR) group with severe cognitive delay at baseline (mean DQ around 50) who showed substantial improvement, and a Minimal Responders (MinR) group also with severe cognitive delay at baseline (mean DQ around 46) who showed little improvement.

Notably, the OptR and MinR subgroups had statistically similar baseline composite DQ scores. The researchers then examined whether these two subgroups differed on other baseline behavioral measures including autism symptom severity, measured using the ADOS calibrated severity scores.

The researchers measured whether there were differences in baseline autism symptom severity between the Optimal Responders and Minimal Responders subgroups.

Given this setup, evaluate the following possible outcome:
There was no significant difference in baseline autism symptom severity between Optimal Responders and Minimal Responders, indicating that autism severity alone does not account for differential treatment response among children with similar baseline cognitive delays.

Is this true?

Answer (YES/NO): YES